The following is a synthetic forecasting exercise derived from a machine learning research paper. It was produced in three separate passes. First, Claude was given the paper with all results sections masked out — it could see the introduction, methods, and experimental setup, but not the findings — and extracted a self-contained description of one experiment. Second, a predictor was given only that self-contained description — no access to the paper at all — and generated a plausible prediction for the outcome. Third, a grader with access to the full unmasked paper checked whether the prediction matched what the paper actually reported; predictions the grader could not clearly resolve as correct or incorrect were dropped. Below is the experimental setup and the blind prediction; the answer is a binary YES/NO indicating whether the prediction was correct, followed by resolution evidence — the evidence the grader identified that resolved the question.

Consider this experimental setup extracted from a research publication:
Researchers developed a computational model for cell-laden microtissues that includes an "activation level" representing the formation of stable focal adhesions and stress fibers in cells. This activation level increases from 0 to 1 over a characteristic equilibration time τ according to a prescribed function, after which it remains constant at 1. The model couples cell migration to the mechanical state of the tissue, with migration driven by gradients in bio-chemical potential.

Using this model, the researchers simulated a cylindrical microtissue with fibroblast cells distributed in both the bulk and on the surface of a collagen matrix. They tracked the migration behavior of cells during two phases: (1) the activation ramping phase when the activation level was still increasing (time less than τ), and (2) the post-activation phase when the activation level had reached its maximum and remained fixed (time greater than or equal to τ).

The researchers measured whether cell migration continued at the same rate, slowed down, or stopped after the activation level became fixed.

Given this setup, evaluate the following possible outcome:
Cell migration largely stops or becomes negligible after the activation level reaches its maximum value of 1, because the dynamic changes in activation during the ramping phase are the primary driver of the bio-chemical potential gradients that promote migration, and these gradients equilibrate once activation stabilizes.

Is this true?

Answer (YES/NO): YES